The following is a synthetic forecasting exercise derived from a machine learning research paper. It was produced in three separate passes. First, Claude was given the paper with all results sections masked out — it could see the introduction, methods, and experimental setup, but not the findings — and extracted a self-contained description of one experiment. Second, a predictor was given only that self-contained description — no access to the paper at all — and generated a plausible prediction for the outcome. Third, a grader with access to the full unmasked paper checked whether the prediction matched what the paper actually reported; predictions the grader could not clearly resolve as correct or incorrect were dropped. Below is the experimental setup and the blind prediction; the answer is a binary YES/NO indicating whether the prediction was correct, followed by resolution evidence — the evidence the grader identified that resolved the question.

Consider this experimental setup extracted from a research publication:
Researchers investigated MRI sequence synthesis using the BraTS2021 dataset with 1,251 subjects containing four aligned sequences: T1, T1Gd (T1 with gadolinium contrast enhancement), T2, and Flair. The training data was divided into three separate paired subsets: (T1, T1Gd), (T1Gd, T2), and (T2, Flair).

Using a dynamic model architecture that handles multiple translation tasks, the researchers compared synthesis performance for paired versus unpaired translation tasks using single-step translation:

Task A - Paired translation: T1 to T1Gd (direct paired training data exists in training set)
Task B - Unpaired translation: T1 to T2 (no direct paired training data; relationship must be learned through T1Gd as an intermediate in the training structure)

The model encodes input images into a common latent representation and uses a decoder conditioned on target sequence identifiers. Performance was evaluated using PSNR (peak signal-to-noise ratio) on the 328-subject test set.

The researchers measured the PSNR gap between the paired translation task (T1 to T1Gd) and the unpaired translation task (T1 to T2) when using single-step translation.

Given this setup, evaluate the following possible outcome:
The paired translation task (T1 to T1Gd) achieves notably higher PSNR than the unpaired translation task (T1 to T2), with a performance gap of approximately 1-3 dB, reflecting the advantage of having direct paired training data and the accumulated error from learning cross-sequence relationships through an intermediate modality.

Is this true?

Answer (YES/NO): NO